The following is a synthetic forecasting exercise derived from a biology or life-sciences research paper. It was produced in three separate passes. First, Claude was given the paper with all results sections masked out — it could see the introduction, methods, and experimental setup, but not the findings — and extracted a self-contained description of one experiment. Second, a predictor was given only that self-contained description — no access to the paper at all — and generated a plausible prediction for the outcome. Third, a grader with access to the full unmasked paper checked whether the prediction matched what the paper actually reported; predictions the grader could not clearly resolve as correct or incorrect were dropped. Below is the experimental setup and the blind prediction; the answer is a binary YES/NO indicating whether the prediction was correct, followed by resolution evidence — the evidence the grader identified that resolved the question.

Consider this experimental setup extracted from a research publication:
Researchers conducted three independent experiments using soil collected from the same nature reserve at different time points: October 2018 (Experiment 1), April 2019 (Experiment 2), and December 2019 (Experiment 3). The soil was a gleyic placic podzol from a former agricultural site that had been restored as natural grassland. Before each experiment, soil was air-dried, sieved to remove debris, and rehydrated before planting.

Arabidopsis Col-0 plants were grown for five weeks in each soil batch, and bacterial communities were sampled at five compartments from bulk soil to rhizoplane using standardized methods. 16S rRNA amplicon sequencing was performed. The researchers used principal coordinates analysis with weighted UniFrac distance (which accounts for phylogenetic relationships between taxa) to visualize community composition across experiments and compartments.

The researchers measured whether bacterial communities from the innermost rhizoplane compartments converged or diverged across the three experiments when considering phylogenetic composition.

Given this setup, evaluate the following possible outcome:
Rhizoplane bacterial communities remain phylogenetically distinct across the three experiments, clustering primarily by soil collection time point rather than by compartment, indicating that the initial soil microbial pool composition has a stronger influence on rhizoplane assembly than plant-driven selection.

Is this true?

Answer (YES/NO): NO